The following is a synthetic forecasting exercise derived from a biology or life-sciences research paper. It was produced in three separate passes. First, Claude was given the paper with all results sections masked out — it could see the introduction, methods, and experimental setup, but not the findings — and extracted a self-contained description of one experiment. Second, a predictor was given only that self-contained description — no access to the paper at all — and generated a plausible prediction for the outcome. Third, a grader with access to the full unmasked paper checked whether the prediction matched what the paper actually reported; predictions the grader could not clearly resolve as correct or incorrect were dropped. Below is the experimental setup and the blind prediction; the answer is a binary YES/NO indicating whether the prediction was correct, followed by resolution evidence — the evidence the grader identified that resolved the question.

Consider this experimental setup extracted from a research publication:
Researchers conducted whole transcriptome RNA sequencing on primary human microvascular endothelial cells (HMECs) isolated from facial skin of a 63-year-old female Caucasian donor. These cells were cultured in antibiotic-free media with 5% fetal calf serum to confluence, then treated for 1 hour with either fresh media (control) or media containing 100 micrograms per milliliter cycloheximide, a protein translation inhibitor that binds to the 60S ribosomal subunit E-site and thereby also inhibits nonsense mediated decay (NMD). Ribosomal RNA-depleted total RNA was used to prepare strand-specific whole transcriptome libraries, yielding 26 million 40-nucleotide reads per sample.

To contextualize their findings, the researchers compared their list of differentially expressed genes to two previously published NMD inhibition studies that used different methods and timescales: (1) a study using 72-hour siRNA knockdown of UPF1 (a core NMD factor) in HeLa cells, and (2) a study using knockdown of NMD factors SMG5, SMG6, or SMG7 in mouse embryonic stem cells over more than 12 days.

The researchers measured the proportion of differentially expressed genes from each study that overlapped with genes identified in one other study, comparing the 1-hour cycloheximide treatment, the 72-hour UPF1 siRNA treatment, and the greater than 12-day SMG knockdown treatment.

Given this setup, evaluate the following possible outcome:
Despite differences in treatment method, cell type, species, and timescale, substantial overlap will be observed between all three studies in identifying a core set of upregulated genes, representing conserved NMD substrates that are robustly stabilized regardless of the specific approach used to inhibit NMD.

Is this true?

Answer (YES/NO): NO